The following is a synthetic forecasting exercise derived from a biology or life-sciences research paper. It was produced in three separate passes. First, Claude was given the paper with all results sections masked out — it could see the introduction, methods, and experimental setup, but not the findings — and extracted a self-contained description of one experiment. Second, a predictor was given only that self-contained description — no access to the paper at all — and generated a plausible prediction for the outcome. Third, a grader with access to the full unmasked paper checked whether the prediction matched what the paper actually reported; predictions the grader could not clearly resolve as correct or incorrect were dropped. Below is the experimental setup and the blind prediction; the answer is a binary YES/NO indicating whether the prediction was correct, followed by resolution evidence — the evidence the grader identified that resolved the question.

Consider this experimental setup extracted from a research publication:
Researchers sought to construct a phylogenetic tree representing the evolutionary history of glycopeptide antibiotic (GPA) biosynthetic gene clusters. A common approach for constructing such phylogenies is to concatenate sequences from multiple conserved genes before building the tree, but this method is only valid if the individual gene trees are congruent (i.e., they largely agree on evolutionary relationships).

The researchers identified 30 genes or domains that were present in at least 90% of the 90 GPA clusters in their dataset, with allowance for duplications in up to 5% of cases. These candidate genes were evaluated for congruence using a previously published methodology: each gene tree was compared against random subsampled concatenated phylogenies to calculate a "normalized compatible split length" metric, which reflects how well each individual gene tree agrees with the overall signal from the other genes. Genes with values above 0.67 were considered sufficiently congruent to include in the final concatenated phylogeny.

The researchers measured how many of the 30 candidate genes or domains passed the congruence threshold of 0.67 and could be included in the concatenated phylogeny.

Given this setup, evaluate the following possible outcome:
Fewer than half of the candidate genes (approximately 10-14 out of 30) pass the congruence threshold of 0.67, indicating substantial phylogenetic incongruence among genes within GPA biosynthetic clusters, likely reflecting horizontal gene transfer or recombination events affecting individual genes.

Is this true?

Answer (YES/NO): YES